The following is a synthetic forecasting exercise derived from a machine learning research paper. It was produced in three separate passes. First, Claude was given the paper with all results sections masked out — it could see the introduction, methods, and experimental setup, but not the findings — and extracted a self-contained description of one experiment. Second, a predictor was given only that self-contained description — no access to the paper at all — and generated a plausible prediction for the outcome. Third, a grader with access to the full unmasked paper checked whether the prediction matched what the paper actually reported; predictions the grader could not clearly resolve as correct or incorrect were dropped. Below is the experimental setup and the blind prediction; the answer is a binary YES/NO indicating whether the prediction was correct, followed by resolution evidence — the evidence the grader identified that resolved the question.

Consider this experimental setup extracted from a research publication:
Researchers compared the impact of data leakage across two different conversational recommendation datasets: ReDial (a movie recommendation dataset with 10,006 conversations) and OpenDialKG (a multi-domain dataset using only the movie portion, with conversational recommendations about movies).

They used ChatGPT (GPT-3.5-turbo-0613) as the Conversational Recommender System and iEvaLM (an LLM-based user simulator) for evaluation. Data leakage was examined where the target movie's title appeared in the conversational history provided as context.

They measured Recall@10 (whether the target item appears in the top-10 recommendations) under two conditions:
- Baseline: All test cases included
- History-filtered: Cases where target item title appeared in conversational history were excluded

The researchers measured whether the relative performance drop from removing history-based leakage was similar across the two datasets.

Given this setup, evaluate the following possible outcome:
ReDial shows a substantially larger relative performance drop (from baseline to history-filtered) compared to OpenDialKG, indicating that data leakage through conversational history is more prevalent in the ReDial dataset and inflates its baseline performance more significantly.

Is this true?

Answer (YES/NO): NO